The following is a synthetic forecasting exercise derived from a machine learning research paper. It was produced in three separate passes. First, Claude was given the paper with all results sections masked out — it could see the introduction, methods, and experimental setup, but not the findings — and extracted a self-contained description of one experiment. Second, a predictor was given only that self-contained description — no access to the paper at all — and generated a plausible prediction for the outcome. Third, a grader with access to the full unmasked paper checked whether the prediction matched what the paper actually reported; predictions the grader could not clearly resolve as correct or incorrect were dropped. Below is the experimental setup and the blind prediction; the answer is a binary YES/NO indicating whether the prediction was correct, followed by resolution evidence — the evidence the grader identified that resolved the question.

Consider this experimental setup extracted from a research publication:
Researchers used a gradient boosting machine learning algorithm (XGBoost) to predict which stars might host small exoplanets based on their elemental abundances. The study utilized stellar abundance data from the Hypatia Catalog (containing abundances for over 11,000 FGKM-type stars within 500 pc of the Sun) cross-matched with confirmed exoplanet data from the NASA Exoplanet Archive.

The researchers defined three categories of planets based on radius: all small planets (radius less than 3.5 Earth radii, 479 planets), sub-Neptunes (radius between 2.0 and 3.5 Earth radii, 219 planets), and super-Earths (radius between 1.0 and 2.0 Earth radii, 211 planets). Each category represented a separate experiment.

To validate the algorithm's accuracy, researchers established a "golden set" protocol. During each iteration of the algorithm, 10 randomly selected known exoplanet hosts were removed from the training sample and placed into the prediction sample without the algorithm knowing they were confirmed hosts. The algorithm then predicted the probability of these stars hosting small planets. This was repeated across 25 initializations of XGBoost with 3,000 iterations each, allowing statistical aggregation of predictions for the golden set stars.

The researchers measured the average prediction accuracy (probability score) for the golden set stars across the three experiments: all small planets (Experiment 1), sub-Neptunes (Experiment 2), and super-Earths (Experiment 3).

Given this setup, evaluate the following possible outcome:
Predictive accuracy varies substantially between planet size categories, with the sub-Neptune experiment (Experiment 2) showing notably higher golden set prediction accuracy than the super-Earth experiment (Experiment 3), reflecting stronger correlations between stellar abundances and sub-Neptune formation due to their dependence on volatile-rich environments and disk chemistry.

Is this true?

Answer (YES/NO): NO